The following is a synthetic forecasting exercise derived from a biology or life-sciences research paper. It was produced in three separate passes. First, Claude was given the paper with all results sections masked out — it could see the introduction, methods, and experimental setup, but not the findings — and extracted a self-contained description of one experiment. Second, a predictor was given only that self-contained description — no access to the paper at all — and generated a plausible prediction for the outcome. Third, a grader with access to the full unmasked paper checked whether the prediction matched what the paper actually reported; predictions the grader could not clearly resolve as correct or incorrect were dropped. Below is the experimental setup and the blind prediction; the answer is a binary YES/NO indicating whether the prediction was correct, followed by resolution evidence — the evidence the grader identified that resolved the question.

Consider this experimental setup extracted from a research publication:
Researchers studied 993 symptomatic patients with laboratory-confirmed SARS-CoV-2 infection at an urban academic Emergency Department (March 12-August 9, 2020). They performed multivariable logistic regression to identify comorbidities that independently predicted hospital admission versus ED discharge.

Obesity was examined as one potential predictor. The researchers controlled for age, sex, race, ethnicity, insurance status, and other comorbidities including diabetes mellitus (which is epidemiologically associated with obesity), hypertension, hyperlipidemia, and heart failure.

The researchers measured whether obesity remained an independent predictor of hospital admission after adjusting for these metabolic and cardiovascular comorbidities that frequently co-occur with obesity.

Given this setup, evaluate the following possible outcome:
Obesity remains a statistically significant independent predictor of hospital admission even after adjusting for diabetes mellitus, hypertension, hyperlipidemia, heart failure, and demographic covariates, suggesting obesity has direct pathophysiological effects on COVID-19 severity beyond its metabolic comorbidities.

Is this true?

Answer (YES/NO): YES